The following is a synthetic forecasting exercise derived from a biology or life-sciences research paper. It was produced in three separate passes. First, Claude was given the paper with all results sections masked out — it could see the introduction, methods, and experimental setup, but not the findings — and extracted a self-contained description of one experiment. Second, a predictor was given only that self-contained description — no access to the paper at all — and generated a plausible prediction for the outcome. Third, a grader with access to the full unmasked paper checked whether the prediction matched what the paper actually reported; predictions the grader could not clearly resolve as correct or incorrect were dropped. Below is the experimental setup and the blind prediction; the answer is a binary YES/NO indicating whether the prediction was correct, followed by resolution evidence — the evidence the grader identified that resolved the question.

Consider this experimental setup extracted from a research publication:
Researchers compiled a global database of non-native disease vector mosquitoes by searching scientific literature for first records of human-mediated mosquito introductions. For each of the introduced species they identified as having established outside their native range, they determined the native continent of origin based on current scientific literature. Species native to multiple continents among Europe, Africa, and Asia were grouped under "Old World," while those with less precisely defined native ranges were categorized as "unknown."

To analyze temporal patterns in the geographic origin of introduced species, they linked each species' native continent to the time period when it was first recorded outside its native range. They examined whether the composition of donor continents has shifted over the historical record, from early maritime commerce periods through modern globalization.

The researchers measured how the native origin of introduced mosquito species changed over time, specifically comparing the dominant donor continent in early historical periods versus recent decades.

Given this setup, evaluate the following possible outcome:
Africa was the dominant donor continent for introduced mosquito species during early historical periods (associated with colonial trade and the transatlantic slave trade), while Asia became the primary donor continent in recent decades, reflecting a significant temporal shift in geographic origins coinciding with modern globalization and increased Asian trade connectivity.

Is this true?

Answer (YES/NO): YES